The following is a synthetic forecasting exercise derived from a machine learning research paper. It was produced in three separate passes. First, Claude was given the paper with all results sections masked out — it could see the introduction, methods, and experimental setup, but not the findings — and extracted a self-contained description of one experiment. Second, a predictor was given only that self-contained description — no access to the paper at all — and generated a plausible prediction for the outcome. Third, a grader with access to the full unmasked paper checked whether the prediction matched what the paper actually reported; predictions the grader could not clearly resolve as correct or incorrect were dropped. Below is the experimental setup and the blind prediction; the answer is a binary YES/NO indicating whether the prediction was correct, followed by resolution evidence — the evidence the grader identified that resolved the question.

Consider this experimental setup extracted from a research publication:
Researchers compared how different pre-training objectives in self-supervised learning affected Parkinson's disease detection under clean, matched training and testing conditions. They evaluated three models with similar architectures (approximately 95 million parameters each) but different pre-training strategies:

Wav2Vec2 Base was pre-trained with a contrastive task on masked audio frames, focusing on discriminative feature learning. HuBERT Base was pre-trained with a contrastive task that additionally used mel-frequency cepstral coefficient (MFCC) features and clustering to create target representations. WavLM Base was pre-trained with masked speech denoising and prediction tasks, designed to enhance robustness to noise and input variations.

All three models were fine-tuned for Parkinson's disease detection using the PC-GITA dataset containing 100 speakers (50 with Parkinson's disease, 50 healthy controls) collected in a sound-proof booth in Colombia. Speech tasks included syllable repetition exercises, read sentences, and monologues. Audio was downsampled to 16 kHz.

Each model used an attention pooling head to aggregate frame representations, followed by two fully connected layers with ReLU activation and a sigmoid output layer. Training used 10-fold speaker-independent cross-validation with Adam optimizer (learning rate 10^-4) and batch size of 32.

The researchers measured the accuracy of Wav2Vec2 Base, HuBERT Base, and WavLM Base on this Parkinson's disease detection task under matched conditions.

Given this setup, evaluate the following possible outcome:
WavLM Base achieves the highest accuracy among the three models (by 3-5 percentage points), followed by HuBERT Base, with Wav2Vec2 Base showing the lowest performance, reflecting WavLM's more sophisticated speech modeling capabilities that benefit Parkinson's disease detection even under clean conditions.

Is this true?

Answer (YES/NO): NO